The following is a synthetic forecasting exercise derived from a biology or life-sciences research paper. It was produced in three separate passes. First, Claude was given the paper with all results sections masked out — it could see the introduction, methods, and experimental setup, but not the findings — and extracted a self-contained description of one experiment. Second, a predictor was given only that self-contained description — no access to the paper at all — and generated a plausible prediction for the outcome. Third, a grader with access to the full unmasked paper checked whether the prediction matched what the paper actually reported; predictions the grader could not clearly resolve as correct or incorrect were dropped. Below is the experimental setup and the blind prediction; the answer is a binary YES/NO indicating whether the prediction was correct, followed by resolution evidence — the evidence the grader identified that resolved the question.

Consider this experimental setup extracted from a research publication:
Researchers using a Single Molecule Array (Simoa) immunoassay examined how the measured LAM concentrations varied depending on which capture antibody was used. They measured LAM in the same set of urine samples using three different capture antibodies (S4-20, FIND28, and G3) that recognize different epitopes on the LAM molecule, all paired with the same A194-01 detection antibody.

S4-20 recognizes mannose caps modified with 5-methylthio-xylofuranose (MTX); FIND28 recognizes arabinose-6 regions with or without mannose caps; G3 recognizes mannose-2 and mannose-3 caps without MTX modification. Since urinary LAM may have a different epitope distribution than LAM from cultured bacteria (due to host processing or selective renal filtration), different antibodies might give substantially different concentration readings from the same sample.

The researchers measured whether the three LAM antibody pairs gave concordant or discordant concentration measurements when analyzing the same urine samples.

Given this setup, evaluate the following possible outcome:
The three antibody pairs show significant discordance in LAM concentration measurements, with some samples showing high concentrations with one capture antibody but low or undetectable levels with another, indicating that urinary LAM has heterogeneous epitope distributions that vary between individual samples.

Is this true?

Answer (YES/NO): YES